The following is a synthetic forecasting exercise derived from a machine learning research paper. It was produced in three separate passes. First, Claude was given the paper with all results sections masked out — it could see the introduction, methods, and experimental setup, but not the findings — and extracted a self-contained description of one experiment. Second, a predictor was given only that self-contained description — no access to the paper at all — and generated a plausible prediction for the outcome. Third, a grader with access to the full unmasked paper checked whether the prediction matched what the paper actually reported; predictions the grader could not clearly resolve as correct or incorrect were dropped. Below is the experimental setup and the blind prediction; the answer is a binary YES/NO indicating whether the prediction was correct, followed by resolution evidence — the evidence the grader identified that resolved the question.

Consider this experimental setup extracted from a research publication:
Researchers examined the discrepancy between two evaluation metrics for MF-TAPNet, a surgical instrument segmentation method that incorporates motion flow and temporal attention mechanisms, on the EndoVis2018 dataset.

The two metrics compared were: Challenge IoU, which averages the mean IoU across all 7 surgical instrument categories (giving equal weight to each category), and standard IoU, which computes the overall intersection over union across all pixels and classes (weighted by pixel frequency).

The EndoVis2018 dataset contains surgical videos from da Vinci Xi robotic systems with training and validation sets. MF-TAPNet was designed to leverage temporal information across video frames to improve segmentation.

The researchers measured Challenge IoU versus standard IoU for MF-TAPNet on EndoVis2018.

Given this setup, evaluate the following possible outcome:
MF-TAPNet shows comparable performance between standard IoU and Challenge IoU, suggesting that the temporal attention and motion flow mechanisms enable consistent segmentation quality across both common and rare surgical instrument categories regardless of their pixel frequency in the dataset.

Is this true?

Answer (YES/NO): NO